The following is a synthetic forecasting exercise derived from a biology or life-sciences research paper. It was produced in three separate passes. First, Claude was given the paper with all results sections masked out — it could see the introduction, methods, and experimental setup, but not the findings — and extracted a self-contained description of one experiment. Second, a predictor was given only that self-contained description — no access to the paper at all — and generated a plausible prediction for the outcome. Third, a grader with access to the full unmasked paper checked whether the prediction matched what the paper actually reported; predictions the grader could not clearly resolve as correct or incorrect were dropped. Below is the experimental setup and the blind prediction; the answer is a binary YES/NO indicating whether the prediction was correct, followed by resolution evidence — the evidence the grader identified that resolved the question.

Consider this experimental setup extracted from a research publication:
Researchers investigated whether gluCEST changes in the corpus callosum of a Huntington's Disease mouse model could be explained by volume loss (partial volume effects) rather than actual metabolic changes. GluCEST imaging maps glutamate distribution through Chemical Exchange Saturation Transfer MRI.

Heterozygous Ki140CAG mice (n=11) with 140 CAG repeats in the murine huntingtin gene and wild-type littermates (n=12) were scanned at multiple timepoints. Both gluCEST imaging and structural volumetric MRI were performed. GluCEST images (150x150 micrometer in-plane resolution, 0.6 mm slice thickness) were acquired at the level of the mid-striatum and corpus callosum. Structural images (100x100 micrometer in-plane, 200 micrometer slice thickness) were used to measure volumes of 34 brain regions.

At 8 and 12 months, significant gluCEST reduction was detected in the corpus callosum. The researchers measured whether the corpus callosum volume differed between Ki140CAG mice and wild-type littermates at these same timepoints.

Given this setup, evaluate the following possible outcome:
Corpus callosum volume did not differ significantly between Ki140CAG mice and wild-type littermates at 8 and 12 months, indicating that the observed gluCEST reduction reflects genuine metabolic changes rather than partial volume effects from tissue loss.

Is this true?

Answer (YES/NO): YES